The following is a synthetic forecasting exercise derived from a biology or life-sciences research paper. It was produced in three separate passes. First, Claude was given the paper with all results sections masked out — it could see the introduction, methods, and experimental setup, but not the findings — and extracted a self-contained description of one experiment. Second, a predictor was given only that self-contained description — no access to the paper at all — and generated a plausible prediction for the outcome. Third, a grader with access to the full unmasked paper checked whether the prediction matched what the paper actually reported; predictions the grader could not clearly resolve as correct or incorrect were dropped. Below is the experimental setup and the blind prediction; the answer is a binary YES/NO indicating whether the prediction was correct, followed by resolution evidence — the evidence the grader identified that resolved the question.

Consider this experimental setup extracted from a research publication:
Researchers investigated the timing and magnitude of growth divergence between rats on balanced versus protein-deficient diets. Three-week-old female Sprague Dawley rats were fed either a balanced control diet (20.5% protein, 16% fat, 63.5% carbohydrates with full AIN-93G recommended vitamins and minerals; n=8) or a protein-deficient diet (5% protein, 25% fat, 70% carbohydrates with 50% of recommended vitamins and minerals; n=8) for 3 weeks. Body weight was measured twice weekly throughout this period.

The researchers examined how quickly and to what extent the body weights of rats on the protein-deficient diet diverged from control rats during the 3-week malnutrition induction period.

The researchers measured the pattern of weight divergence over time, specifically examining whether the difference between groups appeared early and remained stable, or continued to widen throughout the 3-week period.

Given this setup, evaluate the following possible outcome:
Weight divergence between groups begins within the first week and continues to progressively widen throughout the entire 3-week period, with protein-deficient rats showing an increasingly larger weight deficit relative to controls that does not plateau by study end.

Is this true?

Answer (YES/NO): YES